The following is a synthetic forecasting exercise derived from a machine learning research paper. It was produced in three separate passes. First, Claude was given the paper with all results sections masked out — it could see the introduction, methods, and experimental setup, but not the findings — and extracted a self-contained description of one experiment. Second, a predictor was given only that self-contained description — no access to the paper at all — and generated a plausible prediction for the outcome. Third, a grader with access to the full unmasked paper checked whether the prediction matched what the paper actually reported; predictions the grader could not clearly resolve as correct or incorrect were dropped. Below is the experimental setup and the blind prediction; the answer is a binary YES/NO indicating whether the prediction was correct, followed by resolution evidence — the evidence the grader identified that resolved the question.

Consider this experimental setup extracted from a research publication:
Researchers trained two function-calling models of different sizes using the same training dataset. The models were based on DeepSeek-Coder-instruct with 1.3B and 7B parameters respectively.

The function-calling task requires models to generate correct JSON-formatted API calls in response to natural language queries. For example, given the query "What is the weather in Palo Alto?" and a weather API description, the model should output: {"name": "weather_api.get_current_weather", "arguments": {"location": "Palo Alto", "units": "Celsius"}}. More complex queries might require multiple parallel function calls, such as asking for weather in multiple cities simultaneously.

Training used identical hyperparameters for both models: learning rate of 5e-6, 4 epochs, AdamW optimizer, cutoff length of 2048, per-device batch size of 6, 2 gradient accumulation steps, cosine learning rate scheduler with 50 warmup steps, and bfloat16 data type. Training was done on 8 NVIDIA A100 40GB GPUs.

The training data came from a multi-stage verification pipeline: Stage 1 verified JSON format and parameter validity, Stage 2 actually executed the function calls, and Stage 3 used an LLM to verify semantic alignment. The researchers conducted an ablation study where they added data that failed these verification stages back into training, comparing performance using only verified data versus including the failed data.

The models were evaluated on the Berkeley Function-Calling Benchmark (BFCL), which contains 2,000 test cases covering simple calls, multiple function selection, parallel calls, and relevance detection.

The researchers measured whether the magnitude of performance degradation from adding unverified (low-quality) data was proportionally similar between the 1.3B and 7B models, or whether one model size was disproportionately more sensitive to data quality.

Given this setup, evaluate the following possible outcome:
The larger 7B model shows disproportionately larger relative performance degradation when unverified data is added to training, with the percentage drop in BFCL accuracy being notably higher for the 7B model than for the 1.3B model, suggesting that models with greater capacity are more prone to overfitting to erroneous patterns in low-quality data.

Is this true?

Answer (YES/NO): NO